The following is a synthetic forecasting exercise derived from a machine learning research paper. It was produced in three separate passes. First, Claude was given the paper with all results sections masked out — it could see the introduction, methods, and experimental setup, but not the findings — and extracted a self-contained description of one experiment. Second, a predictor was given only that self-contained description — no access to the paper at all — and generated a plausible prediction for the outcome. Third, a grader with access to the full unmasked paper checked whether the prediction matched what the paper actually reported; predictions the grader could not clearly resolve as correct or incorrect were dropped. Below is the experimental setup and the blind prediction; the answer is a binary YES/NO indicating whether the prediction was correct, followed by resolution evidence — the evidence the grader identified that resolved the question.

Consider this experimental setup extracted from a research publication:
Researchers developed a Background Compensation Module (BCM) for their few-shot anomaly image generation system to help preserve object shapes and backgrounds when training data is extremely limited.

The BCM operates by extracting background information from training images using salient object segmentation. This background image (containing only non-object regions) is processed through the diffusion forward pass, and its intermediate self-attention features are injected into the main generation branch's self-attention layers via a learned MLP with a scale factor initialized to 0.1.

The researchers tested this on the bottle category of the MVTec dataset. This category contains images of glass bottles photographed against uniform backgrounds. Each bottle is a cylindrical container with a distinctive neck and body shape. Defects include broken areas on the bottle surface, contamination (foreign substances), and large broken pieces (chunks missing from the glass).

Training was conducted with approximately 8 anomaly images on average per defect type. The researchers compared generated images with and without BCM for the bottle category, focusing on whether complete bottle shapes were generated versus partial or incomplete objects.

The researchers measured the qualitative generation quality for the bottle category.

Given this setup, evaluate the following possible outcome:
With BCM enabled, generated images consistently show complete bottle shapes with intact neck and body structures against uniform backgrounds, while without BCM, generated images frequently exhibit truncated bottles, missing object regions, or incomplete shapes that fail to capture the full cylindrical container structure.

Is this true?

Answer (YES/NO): YES